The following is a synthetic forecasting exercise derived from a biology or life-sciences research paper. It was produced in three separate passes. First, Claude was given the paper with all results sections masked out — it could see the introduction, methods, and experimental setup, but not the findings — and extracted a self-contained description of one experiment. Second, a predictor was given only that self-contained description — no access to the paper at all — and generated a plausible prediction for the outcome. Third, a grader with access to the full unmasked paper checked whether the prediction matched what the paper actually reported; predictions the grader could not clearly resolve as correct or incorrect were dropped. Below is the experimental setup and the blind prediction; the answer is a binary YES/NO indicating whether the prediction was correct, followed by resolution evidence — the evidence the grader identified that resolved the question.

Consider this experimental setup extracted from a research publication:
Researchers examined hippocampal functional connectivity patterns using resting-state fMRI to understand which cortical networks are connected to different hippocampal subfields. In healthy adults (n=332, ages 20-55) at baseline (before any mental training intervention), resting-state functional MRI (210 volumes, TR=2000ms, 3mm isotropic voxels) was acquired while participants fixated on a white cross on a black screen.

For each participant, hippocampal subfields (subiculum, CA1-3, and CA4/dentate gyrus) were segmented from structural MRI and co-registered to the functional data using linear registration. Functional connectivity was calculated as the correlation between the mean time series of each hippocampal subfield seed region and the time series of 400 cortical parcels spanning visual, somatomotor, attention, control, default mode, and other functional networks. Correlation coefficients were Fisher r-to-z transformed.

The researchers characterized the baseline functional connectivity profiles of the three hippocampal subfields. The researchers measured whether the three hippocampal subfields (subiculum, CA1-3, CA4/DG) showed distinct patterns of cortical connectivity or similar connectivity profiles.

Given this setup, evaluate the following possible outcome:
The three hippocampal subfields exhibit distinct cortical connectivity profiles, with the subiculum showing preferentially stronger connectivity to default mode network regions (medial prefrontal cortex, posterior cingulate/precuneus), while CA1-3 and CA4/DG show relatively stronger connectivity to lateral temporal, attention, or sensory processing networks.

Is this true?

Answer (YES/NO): NO